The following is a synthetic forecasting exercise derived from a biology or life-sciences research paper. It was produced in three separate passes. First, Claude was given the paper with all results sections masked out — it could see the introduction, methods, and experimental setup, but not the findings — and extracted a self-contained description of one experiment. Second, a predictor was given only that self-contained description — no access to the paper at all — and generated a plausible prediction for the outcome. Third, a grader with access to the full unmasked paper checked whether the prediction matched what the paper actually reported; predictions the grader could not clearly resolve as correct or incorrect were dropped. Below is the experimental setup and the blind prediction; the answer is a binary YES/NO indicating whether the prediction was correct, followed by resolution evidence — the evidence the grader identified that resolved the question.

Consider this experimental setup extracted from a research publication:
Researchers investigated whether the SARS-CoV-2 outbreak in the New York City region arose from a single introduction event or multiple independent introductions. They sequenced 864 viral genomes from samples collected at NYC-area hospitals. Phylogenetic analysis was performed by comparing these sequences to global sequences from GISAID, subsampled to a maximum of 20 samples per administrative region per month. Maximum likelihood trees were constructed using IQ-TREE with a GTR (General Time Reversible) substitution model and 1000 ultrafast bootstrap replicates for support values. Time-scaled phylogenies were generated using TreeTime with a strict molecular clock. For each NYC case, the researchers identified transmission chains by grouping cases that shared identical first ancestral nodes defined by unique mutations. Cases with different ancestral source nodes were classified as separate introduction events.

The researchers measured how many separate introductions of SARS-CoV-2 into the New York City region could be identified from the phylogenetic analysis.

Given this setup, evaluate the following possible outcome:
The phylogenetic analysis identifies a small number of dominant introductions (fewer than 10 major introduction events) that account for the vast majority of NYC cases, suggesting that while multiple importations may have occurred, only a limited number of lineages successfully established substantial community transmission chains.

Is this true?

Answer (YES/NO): NO